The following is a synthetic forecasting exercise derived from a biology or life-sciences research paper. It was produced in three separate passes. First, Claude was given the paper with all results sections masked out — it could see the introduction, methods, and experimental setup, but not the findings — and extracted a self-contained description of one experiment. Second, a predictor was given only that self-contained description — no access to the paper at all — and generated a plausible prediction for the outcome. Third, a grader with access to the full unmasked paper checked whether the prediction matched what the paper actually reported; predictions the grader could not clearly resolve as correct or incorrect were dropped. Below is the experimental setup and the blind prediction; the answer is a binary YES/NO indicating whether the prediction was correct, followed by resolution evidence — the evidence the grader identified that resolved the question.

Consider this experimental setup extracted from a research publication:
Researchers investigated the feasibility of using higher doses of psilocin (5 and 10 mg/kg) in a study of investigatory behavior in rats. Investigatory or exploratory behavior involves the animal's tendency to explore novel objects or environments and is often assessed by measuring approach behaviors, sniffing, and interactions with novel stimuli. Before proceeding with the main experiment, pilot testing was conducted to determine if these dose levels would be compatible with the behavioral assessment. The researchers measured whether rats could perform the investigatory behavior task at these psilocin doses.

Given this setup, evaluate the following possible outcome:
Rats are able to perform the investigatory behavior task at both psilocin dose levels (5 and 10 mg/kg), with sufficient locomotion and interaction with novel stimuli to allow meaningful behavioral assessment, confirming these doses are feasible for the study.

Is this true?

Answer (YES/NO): NO